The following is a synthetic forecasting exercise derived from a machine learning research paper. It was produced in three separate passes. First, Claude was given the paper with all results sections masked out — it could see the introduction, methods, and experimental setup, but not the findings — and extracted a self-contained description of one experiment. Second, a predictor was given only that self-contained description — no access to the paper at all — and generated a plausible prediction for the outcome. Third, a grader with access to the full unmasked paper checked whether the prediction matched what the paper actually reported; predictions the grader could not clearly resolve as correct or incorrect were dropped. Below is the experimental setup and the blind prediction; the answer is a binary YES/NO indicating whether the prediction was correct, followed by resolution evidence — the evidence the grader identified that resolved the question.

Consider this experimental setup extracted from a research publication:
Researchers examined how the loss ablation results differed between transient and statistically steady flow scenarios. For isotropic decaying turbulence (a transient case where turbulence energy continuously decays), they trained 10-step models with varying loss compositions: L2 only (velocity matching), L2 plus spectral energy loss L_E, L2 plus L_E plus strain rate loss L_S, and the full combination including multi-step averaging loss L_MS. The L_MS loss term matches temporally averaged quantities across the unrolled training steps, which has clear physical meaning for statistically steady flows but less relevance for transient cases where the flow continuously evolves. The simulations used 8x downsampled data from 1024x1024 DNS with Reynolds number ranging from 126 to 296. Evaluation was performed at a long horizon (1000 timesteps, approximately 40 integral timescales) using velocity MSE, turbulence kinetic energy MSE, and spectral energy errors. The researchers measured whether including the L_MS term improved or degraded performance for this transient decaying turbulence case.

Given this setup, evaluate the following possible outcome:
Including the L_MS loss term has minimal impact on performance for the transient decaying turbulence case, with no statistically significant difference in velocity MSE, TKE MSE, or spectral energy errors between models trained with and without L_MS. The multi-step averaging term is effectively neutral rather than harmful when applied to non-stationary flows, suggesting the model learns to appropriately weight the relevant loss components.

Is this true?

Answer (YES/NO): NO